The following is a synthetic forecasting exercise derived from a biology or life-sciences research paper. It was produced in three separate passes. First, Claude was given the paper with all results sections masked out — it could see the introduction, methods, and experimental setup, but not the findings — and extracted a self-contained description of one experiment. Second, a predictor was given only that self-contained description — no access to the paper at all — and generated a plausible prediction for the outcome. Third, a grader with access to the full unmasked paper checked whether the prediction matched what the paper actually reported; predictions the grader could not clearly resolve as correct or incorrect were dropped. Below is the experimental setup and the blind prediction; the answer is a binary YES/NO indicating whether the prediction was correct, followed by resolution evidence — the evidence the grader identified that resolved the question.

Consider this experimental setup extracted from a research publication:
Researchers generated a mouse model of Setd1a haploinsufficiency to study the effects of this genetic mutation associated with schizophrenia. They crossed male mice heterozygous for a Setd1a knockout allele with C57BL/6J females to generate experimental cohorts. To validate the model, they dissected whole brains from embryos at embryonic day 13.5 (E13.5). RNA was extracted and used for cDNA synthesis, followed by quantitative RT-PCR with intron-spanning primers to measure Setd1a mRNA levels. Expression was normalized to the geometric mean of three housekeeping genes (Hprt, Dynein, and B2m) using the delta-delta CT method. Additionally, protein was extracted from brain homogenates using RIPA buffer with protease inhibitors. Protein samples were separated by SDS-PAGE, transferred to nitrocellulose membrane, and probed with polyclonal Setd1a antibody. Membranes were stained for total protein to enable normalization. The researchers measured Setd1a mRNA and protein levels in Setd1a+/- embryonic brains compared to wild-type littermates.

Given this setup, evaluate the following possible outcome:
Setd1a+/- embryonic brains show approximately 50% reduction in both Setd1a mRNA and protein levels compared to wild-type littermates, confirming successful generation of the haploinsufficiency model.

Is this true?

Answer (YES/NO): YES